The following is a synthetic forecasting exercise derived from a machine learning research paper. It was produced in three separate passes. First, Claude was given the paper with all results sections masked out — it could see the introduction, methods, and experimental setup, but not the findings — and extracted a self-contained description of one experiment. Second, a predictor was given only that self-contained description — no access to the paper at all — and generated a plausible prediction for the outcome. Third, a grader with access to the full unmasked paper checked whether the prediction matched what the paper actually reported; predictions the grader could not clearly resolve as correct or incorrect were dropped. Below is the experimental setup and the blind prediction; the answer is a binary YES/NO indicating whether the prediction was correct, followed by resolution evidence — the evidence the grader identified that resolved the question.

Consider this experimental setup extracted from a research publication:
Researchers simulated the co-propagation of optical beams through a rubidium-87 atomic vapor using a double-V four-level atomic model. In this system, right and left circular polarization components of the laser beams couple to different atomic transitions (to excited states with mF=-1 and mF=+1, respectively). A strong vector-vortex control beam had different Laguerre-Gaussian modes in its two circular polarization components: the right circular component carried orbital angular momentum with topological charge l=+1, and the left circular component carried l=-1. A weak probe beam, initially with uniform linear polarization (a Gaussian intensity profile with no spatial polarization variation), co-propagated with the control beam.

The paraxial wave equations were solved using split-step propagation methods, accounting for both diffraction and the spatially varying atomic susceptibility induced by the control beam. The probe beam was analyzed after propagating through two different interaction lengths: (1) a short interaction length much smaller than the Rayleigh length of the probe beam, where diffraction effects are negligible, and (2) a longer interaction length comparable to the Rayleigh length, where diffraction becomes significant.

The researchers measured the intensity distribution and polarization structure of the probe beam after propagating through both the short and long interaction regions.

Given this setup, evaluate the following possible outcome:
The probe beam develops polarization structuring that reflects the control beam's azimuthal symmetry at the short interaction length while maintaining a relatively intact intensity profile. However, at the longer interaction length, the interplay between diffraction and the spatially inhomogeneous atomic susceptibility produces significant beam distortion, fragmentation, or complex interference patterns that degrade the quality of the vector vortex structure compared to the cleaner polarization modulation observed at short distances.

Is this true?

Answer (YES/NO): NO